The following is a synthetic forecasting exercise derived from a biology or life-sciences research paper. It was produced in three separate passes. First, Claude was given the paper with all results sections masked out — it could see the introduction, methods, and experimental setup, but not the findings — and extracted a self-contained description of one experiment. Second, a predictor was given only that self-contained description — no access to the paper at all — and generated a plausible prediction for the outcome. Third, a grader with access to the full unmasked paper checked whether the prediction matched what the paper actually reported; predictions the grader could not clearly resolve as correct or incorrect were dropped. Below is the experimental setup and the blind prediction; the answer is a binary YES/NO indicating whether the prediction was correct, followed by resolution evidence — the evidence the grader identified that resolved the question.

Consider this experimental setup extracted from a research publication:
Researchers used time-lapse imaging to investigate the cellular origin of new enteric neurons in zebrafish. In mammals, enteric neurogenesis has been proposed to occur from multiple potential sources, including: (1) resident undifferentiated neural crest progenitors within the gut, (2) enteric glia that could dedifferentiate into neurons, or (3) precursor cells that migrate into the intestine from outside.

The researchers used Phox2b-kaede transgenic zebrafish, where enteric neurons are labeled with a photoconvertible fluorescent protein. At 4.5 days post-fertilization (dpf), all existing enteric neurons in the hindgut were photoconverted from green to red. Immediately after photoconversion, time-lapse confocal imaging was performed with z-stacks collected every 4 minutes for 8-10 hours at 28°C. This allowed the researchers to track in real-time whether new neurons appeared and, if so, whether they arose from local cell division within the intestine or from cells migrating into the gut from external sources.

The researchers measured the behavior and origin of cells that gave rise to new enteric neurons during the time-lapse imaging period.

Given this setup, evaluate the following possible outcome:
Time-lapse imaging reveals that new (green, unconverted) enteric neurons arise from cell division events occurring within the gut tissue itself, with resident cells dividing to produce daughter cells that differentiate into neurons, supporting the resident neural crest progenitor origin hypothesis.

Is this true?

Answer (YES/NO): NO